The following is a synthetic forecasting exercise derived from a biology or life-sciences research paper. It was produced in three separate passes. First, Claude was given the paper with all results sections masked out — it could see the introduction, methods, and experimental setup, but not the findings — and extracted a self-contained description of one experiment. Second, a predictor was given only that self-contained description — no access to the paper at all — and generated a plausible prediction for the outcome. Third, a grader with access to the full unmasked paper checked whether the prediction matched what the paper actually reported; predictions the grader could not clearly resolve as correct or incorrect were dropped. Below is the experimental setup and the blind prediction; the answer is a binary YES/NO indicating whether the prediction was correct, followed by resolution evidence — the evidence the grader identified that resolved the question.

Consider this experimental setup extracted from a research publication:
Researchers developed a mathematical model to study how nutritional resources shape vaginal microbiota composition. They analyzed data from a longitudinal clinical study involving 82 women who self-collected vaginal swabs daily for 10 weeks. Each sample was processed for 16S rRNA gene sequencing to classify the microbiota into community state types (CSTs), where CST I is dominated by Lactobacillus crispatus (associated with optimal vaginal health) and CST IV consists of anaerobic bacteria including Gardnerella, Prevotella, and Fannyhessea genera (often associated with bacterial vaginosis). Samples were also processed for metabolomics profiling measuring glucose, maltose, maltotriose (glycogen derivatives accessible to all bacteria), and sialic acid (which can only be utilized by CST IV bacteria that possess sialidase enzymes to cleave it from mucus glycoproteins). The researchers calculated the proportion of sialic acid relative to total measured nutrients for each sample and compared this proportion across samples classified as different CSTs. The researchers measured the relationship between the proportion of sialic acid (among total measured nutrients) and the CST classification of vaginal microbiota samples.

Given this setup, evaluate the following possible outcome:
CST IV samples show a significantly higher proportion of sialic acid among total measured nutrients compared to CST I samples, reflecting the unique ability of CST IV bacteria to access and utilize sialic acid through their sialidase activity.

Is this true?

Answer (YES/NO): YES